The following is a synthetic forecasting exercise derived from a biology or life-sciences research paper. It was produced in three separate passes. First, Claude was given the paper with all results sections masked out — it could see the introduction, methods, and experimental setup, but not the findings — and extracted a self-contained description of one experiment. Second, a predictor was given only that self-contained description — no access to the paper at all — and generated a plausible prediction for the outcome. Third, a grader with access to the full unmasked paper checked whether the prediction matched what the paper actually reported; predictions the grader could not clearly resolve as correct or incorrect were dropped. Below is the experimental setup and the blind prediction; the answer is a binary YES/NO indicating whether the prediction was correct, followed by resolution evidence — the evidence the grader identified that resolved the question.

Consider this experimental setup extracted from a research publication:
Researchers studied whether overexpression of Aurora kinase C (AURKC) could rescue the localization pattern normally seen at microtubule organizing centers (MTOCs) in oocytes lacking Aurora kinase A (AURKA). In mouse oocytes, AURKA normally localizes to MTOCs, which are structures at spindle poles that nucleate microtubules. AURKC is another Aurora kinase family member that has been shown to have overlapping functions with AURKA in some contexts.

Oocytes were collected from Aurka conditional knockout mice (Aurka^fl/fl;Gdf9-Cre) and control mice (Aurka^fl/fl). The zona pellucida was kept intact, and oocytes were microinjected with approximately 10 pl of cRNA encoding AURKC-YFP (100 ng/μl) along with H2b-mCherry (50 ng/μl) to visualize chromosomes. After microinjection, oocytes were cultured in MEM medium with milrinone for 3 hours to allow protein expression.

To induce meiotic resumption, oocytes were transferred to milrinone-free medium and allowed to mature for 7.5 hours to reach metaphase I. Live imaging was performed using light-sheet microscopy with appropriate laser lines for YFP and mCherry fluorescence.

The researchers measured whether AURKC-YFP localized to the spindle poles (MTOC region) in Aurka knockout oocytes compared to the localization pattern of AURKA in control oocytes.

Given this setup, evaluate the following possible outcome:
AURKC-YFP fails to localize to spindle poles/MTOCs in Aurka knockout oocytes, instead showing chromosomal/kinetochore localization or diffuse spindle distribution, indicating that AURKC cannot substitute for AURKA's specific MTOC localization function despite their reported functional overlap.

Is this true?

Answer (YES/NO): NO